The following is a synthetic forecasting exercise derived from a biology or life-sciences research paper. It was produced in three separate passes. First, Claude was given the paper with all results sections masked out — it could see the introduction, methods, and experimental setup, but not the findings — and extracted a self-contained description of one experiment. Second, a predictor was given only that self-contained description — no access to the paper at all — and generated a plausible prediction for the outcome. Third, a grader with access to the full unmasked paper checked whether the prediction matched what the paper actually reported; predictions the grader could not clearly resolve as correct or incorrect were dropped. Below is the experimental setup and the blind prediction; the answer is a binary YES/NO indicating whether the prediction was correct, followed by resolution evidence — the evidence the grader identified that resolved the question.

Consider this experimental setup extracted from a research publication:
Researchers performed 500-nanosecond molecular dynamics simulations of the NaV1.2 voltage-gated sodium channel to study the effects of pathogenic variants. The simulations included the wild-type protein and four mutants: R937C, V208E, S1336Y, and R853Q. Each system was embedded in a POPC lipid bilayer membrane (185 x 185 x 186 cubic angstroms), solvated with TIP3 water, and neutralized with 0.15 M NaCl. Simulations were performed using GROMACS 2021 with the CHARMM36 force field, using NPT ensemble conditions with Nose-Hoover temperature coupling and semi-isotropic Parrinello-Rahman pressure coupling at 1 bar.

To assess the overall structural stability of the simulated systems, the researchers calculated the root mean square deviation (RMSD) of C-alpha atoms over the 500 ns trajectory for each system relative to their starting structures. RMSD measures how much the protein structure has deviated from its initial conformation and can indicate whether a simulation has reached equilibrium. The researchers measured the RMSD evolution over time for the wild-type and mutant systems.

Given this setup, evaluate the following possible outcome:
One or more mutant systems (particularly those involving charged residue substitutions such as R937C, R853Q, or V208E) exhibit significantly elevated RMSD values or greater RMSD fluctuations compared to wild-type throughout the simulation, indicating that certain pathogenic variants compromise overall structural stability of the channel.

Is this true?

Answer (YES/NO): YES